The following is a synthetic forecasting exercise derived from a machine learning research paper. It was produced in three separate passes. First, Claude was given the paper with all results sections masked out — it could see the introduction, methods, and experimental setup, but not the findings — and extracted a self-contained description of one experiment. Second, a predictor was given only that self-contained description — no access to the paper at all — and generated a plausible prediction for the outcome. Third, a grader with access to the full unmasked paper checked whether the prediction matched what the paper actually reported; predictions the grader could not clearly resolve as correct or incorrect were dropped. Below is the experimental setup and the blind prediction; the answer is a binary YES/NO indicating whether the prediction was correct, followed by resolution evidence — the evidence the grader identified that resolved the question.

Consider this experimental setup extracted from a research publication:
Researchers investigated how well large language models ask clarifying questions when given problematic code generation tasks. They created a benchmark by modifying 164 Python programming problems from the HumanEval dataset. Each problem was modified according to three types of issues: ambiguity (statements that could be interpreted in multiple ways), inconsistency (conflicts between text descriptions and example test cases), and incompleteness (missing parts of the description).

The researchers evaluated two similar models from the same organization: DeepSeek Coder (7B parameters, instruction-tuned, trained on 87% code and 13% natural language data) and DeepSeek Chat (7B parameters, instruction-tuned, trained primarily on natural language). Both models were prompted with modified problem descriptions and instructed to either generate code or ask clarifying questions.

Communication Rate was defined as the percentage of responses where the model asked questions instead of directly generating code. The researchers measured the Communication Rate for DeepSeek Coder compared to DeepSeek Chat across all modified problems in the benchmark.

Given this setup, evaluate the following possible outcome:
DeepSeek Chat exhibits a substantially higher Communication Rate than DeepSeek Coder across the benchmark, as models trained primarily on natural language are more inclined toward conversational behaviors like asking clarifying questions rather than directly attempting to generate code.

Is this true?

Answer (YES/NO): NO